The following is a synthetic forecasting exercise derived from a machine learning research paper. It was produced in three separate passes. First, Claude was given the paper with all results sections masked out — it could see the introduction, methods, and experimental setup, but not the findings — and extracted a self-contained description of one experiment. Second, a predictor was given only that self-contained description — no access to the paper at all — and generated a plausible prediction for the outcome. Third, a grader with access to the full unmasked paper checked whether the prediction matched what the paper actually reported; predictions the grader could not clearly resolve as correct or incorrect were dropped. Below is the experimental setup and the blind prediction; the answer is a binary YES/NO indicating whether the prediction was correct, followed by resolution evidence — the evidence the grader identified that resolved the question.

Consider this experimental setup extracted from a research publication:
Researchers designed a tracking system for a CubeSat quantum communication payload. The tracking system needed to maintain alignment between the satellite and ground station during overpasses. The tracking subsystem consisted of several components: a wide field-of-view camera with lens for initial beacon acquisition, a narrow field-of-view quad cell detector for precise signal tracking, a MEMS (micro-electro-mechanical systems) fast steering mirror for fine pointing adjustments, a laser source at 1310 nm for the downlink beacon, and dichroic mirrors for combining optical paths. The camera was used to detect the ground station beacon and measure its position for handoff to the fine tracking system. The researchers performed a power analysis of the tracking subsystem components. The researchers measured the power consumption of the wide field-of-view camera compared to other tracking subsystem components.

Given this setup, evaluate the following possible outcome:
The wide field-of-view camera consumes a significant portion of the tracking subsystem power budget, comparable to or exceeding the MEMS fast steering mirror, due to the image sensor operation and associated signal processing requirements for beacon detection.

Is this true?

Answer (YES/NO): YES